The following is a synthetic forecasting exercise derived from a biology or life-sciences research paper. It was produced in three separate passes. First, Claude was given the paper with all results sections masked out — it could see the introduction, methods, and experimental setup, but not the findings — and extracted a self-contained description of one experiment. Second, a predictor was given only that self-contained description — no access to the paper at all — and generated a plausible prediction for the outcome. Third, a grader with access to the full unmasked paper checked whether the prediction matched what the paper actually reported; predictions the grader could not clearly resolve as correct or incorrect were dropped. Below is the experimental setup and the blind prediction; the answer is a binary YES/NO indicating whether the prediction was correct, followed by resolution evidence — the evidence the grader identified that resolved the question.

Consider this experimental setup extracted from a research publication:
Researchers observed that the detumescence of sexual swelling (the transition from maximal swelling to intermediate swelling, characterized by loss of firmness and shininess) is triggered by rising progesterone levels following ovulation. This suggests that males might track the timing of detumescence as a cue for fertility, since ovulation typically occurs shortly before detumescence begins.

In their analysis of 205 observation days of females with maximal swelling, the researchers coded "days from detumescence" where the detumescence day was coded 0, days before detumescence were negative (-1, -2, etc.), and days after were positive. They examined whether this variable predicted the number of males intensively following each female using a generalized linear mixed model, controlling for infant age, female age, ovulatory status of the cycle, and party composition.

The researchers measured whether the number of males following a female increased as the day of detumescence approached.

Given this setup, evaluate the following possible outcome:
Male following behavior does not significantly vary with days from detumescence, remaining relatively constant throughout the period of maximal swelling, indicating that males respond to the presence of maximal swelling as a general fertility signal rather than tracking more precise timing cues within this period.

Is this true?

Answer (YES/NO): NO